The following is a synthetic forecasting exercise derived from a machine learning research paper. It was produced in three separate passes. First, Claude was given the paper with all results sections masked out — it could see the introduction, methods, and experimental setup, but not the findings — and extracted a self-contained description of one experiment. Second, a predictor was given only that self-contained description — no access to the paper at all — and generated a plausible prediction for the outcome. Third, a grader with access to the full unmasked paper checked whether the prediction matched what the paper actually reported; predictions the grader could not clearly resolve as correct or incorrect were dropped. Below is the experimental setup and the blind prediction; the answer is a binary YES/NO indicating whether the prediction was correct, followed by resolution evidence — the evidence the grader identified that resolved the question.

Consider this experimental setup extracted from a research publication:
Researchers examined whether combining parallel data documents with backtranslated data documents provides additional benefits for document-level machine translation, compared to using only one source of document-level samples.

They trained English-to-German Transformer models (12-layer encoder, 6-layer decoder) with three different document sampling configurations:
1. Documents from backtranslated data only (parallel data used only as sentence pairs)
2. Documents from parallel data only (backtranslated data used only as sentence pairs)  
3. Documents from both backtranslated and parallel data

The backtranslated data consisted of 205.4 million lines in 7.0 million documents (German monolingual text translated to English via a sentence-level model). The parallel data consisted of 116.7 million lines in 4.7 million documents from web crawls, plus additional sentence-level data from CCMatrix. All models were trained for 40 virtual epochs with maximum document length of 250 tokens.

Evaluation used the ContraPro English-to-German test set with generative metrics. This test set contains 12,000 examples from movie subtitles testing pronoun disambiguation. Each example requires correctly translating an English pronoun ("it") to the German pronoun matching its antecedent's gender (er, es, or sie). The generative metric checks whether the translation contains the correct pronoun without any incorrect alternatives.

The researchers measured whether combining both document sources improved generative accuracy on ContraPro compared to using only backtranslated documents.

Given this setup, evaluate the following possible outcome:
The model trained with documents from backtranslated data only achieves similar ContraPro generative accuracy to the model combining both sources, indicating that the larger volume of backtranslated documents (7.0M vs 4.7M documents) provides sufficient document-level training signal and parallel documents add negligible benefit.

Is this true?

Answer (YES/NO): NO